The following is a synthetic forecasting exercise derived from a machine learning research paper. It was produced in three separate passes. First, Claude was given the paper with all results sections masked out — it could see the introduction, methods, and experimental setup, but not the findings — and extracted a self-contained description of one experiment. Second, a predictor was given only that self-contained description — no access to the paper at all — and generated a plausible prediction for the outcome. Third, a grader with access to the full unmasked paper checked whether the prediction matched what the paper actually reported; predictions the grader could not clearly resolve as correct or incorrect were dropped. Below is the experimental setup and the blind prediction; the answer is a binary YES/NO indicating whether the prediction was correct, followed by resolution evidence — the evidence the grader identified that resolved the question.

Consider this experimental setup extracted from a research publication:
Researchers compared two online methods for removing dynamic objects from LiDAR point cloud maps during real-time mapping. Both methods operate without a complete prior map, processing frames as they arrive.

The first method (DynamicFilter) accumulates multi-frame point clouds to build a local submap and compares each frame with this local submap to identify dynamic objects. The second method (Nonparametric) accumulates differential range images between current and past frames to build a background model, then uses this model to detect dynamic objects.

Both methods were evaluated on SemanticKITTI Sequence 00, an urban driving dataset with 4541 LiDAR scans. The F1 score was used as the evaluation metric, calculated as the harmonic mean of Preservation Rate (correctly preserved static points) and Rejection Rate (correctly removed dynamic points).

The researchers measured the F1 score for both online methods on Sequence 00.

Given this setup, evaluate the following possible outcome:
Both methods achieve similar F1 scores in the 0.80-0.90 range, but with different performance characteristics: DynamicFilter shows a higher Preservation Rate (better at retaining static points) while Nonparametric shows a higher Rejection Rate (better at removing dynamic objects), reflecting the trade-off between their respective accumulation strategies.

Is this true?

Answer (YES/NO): NO